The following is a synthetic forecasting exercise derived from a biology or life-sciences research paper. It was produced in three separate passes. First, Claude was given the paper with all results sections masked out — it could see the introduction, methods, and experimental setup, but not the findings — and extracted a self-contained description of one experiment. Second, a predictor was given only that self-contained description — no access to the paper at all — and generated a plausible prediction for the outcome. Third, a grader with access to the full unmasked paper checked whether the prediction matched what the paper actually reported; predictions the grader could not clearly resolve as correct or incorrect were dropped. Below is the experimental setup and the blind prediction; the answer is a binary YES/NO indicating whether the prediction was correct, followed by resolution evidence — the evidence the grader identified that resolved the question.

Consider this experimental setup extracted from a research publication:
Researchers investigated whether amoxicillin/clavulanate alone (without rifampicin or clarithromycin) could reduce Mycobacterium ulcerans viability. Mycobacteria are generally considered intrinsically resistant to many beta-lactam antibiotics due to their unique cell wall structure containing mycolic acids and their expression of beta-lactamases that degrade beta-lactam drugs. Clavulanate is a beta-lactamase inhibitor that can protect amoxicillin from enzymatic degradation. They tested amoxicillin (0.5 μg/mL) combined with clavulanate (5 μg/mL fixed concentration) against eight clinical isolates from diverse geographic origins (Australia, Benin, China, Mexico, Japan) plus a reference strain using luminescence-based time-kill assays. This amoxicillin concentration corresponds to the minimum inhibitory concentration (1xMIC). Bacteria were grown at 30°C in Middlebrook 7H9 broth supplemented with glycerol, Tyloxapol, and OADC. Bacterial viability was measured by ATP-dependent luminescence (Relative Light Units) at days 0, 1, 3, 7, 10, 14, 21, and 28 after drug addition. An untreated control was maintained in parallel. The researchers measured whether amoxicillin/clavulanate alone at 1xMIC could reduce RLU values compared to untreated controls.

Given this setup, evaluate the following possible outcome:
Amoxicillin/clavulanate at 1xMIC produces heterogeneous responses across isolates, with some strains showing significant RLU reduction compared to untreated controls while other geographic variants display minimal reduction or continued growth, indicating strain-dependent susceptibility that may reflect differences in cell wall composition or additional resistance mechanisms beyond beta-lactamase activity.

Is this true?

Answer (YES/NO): NO